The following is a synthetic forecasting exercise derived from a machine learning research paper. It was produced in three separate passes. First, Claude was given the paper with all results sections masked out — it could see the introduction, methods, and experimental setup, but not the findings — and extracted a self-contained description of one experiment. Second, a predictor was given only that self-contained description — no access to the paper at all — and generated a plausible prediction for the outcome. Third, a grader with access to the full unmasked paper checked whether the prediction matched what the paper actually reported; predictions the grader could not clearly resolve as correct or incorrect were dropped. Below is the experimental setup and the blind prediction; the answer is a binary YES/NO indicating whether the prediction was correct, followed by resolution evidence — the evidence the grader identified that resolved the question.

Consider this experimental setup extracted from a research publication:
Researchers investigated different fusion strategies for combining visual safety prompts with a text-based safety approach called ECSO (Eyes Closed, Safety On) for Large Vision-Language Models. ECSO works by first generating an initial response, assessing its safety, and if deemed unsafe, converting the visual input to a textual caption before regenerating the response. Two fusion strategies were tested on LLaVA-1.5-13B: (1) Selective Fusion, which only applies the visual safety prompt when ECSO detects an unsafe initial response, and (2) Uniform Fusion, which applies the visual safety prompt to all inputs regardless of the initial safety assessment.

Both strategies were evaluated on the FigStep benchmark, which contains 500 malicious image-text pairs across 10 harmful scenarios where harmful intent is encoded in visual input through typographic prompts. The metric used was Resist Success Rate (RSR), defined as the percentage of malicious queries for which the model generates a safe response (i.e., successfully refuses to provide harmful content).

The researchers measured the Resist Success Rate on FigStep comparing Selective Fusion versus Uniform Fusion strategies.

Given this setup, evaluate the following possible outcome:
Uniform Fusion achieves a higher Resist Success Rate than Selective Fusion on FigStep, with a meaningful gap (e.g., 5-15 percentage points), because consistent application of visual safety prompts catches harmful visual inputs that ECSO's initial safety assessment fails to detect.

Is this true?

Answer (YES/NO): YES